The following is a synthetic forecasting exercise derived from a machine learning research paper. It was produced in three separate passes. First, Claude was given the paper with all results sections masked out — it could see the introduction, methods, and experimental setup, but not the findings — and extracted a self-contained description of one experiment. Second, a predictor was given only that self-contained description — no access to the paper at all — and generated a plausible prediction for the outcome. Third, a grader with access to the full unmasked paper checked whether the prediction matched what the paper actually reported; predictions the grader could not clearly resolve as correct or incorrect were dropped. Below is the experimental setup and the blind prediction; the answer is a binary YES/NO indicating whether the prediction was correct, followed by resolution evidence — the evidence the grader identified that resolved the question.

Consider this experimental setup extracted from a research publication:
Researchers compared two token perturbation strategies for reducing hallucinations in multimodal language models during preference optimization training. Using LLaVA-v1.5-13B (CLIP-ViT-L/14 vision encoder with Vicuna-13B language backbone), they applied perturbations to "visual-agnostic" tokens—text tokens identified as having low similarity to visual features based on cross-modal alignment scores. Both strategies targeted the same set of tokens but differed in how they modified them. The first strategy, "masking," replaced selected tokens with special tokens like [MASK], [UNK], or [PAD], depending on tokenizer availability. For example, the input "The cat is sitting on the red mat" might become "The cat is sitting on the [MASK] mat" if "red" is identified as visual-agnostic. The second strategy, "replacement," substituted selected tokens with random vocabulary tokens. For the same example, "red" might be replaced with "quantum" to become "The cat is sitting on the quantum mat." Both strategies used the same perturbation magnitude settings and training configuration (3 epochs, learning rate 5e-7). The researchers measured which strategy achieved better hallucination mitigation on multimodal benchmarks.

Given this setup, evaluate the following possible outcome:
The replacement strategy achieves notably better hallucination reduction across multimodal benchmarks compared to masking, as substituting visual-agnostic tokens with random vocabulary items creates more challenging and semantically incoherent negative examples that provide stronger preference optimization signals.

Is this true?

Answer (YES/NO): NO